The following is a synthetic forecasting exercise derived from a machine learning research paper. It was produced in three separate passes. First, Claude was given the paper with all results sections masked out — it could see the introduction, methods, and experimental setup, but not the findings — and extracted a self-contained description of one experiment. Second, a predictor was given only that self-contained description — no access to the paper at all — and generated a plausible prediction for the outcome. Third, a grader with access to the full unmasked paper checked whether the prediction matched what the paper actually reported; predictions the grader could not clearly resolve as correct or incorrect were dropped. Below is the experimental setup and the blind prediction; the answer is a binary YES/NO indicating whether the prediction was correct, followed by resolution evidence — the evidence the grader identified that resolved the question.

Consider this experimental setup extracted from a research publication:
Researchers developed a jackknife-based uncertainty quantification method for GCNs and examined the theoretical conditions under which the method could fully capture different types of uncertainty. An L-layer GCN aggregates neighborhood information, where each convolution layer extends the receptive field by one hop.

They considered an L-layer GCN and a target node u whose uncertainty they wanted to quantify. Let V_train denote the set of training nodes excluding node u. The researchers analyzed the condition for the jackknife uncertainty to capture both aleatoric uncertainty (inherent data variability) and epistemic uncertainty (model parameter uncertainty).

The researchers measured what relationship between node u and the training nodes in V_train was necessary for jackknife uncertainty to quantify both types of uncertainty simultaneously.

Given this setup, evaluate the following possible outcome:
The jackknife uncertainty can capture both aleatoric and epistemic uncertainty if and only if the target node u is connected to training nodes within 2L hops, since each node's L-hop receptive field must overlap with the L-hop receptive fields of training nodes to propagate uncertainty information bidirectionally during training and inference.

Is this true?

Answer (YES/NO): NO